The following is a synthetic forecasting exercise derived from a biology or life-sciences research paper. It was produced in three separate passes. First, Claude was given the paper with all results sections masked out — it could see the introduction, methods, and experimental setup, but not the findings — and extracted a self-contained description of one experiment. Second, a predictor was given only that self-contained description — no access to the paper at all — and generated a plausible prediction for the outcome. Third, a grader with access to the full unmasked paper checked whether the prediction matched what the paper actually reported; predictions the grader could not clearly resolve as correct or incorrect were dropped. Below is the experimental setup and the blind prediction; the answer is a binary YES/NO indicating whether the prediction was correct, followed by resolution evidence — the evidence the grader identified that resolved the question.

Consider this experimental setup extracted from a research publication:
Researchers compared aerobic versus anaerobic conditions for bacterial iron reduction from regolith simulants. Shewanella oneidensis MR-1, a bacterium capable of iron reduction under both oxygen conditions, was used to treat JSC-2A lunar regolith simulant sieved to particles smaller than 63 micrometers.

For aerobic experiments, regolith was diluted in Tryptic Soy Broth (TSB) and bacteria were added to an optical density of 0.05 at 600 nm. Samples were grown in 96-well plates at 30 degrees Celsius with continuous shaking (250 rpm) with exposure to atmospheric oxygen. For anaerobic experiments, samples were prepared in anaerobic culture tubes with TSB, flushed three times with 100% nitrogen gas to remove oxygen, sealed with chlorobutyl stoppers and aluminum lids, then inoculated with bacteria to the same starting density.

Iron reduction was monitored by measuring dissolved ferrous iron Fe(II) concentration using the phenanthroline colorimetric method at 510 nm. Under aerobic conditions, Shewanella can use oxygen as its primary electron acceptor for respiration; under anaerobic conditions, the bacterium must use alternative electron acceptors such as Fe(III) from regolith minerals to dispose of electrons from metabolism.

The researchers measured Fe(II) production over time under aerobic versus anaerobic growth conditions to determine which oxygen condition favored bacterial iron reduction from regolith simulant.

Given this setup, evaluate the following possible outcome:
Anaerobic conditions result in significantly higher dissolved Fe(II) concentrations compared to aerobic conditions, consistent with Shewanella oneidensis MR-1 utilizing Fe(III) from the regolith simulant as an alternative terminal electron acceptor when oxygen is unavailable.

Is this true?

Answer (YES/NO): YES